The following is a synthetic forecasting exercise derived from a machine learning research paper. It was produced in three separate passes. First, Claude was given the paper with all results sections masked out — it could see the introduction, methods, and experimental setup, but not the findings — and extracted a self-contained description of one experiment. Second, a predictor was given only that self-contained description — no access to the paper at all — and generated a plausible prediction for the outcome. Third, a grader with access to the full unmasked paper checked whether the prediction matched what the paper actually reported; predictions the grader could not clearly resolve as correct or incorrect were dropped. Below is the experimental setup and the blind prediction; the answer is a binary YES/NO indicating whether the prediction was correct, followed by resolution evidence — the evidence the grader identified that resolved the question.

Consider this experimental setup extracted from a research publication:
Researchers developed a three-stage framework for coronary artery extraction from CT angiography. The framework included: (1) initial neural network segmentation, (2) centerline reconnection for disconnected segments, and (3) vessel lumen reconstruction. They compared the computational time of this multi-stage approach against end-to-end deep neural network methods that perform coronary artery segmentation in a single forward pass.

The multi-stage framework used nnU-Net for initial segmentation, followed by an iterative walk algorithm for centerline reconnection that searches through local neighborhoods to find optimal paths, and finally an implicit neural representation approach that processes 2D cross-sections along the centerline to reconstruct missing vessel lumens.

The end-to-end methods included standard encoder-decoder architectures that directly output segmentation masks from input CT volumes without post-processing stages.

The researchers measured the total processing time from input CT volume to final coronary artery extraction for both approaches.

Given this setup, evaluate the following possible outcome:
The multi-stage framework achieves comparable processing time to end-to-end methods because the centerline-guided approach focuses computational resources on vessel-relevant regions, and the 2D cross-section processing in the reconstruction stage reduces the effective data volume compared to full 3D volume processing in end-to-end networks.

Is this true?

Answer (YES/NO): NO